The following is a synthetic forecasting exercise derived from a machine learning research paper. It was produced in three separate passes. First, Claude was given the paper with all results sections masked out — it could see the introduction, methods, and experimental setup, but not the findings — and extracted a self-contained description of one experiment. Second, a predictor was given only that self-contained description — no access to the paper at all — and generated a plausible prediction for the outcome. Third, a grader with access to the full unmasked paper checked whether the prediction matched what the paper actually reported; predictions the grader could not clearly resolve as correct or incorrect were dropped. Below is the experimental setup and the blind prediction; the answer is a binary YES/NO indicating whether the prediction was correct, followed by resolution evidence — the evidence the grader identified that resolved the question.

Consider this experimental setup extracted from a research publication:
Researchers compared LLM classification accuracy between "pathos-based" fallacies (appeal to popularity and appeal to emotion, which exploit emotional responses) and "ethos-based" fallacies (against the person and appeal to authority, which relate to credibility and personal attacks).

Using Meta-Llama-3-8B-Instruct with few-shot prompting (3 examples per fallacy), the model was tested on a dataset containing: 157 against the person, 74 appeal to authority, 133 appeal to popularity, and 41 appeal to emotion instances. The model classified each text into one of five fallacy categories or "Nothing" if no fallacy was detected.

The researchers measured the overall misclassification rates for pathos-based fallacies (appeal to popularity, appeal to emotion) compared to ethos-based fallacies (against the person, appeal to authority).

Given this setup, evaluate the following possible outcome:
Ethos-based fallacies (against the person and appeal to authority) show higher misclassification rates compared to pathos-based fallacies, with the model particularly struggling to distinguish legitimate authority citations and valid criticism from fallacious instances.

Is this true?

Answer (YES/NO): NO